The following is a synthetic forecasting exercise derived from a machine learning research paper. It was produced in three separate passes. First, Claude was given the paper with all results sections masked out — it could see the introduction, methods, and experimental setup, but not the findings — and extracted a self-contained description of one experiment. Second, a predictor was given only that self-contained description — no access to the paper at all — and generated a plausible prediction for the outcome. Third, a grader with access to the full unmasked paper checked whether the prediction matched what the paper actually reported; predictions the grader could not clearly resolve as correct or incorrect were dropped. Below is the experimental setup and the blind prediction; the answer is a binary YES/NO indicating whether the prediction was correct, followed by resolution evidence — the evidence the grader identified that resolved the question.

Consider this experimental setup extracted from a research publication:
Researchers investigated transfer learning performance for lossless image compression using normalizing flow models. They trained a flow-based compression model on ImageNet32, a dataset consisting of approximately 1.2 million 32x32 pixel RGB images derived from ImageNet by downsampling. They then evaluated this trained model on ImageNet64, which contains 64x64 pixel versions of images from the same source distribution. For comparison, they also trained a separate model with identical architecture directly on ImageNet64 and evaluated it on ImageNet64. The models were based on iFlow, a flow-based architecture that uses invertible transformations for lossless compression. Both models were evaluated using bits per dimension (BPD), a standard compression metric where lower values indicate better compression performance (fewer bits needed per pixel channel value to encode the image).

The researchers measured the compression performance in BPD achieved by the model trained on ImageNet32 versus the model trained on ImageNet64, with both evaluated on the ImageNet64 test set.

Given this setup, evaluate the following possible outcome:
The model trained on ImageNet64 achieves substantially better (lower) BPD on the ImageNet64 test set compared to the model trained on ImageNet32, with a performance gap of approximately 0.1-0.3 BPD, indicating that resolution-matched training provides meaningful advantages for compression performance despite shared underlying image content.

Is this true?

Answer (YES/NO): NO